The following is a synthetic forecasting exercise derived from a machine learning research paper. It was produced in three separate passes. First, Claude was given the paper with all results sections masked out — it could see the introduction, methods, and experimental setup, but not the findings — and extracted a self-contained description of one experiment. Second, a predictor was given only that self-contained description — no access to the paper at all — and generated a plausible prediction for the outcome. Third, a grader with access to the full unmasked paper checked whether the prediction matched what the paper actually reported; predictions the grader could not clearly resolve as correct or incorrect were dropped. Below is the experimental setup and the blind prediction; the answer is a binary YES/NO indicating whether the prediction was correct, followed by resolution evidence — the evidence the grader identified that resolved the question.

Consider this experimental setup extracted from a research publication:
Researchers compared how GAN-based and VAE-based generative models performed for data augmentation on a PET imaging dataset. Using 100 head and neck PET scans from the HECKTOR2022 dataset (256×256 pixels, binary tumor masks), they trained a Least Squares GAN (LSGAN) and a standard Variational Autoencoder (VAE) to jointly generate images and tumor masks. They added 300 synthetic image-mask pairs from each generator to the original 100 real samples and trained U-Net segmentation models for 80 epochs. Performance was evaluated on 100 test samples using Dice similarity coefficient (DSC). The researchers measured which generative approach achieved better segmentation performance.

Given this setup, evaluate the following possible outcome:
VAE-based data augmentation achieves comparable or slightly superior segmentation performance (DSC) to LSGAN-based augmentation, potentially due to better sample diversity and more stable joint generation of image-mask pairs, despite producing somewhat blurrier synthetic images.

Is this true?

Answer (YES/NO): NO